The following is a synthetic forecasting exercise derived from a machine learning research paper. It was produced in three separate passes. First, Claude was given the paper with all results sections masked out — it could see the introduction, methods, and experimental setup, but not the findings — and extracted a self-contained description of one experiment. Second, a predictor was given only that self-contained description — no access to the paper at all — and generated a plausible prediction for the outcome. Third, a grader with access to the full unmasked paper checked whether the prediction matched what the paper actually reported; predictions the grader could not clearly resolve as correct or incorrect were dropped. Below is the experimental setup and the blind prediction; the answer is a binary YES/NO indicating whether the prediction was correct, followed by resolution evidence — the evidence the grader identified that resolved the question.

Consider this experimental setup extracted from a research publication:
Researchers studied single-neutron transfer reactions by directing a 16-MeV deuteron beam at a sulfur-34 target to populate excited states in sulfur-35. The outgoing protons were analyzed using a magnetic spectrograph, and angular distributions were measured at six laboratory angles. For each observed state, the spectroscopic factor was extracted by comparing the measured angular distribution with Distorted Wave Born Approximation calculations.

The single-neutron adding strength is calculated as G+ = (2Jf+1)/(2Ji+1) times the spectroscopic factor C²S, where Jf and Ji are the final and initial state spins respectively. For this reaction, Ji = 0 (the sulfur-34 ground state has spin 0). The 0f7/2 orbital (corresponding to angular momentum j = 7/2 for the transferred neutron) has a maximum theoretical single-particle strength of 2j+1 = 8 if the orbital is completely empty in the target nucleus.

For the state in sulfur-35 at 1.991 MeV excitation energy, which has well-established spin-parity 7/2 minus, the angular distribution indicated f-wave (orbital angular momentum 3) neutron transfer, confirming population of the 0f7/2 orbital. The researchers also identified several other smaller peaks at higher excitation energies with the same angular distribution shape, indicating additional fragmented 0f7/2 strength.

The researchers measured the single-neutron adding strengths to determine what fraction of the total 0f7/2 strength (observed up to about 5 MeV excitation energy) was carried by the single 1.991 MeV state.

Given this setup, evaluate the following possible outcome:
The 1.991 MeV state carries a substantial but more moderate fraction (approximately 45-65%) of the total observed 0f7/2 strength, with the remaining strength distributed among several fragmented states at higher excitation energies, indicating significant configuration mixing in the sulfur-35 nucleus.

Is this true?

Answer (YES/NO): NO